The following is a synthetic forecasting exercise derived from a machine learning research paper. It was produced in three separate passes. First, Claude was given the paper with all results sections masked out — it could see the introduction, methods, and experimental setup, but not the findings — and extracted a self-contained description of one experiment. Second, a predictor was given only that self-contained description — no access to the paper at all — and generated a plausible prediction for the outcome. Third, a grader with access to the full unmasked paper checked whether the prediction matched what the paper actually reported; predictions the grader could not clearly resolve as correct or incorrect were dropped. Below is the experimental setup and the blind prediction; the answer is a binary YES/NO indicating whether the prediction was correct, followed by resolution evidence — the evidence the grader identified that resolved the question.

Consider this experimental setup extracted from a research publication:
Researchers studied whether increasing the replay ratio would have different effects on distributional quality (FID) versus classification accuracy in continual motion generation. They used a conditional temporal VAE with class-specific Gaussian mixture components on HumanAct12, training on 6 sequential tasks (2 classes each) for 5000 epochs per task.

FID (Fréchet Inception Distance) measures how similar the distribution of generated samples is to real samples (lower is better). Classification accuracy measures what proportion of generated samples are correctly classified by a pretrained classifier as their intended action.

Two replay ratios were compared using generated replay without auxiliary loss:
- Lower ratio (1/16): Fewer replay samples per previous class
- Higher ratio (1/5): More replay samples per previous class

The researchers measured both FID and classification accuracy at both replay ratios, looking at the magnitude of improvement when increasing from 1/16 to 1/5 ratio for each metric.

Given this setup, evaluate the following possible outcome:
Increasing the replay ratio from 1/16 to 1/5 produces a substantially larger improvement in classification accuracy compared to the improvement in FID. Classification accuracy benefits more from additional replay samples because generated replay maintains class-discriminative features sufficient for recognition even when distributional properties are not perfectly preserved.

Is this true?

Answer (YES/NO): YES